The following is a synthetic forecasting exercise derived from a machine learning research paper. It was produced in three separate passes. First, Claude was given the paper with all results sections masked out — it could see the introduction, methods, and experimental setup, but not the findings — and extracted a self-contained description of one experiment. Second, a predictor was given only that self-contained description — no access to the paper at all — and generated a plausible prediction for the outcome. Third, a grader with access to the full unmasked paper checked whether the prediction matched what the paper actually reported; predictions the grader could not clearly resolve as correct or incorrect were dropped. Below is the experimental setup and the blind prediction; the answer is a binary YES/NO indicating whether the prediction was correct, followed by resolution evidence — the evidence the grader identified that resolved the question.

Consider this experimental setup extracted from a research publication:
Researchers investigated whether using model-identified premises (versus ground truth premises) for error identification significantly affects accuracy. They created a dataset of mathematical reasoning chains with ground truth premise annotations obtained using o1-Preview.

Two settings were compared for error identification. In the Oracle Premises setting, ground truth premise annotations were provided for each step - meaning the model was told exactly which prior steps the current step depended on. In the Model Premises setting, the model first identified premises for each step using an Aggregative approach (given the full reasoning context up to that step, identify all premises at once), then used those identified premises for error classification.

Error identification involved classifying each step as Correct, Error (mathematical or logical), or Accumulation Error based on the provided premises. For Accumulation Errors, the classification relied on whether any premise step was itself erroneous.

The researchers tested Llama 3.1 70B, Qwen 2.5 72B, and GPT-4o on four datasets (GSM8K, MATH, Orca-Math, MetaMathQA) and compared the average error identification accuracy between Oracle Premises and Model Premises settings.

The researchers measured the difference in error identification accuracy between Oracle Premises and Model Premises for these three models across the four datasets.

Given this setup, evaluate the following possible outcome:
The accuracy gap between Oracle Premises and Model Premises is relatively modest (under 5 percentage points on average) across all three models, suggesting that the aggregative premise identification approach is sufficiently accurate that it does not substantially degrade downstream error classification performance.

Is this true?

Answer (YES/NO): YES